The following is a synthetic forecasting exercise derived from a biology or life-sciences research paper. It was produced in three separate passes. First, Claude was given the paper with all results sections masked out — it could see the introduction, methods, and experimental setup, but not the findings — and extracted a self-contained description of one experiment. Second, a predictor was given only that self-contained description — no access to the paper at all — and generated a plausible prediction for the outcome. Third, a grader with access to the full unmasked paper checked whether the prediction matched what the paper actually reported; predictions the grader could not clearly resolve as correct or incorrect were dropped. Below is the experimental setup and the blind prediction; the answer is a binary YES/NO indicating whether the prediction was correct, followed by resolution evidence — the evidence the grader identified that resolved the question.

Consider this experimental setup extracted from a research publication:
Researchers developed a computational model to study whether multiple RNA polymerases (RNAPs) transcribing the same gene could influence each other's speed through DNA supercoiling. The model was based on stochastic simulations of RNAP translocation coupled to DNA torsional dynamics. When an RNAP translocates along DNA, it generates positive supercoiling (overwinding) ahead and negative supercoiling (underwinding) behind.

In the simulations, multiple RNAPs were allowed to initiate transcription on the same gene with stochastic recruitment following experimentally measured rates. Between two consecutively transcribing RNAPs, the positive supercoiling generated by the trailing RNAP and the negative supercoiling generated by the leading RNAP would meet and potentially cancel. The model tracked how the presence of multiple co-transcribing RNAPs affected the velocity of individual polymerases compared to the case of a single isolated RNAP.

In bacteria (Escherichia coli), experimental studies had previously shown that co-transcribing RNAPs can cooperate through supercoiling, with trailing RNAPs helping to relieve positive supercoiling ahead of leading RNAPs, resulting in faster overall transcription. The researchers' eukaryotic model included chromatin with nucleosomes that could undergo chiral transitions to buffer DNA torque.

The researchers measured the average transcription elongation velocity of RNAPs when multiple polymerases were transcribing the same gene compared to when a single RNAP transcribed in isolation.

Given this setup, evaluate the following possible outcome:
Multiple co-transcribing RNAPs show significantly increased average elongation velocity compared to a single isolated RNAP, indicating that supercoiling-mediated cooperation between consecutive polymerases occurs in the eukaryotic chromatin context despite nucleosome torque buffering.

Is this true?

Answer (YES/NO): YES